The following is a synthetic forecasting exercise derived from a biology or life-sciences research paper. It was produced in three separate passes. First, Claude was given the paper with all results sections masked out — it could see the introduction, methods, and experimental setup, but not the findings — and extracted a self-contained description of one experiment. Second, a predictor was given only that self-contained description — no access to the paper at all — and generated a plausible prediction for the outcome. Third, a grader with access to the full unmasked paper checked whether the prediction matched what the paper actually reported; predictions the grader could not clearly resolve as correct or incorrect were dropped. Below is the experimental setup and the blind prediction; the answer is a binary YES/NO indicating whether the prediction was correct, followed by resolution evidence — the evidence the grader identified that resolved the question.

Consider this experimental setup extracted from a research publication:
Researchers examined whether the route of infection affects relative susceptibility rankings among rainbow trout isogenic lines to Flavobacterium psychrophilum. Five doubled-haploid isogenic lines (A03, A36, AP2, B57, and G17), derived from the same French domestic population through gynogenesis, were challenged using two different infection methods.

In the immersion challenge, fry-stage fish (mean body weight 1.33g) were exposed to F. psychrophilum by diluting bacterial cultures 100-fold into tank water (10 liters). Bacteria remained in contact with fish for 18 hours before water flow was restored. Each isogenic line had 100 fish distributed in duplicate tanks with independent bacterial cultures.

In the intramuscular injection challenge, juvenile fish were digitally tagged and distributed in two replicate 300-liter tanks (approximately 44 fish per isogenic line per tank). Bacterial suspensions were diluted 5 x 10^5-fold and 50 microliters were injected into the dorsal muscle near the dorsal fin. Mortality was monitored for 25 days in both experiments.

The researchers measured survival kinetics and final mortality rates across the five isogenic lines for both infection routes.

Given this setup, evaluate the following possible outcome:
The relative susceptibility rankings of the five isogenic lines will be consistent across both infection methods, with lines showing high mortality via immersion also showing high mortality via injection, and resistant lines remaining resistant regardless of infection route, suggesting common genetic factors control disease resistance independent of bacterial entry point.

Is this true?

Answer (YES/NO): YES